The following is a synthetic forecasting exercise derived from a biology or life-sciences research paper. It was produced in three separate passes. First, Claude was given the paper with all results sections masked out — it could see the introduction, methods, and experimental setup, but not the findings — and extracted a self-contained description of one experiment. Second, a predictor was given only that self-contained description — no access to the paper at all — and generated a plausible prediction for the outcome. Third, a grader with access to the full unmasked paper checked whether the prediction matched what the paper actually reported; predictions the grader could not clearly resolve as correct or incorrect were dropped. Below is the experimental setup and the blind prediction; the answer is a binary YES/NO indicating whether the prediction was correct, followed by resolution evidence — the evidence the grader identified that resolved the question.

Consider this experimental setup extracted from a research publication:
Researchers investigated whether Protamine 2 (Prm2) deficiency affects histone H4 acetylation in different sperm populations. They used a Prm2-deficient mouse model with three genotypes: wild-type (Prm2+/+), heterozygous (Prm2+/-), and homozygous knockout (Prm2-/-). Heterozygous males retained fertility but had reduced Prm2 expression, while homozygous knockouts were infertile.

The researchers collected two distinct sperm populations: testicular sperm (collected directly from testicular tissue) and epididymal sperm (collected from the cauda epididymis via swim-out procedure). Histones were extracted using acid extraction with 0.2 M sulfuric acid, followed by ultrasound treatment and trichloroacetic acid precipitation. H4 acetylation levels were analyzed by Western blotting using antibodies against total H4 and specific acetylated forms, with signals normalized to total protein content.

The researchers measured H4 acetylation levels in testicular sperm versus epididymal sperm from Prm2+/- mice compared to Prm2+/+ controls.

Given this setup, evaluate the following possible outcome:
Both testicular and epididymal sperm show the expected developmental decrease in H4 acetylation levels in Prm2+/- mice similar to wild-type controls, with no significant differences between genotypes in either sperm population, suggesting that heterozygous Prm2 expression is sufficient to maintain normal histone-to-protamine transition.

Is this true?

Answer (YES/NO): NO